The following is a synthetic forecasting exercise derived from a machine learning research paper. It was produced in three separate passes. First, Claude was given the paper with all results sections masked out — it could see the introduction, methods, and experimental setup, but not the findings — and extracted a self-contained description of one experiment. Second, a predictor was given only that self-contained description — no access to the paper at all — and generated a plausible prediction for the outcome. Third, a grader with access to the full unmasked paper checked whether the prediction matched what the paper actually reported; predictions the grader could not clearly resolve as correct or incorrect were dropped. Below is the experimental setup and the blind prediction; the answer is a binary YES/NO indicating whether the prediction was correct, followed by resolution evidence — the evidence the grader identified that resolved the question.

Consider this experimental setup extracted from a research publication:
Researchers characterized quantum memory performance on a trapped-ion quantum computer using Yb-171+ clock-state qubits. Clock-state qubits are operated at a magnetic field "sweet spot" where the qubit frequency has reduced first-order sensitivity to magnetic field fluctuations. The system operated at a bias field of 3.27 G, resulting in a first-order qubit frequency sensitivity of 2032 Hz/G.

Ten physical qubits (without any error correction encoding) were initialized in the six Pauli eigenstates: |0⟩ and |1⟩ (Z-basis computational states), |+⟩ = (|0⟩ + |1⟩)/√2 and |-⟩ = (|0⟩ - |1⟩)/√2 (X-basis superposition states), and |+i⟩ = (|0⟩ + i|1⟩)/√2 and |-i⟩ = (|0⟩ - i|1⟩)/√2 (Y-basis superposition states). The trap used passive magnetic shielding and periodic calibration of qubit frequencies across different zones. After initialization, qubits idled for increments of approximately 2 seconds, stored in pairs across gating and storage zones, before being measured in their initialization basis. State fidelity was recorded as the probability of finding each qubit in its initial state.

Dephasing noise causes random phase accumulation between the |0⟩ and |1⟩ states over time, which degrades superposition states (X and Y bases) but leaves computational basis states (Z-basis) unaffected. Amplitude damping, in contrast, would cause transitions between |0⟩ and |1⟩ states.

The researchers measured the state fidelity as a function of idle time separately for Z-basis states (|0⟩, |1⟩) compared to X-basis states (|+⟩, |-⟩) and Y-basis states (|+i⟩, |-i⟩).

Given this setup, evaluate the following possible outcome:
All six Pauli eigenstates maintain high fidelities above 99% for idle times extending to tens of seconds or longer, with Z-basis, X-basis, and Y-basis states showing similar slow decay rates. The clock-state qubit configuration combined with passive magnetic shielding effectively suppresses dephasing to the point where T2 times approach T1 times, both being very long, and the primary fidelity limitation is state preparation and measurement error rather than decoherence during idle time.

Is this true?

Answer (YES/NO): NO